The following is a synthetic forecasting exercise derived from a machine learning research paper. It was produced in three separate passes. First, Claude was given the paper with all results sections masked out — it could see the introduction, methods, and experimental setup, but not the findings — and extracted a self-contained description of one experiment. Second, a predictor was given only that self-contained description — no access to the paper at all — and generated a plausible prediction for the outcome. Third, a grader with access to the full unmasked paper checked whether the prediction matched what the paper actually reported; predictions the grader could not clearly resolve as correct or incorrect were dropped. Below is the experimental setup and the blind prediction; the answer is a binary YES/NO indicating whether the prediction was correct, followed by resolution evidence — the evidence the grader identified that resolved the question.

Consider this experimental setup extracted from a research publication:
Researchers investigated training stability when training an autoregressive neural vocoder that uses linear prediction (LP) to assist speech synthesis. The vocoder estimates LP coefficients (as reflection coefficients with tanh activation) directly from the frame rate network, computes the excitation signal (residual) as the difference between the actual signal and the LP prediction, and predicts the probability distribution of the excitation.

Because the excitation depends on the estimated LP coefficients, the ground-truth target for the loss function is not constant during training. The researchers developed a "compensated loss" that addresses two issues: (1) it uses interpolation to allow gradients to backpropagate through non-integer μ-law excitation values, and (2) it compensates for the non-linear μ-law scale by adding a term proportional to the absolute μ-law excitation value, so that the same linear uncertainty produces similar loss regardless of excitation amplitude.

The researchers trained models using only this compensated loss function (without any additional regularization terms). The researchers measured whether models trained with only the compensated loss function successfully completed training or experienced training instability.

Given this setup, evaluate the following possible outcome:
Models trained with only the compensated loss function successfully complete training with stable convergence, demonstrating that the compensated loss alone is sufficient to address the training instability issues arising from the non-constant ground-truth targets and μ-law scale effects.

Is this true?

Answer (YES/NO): NO